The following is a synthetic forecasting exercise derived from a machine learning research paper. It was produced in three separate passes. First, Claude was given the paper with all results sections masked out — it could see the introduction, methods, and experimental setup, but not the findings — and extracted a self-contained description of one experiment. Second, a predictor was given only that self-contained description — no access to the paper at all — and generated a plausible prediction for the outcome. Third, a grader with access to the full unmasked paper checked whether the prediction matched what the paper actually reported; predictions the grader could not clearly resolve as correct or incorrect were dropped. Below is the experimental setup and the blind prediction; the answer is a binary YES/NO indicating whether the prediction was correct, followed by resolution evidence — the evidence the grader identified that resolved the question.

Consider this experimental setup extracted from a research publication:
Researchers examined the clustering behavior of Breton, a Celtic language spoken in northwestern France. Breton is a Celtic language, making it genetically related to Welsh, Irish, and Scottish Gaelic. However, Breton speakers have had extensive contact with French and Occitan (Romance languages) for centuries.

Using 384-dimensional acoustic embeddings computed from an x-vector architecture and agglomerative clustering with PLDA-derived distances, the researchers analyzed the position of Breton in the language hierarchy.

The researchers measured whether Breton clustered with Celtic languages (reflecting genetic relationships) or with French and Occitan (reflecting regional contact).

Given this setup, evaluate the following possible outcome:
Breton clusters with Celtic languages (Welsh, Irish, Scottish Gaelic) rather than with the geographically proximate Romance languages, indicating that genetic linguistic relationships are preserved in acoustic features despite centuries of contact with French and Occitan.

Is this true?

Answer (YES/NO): NO